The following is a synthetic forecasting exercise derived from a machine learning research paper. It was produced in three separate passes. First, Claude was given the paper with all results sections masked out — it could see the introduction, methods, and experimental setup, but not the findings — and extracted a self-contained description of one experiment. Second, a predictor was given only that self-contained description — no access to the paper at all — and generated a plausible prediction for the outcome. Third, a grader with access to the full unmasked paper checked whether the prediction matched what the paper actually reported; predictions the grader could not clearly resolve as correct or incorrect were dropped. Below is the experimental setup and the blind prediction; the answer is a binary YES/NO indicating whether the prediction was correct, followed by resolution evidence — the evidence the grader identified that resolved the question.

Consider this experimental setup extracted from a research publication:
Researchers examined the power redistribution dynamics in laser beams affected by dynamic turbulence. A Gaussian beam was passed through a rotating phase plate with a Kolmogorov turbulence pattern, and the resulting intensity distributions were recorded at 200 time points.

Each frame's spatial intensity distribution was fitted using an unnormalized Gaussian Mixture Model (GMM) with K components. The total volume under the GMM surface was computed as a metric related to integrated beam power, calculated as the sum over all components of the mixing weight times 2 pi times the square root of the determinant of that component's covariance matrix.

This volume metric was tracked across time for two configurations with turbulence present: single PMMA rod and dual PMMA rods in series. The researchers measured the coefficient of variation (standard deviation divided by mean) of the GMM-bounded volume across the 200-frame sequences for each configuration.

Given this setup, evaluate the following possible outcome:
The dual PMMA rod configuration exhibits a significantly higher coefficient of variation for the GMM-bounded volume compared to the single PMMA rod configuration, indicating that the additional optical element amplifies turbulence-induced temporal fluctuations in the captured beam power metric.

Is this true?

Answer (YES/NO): NO